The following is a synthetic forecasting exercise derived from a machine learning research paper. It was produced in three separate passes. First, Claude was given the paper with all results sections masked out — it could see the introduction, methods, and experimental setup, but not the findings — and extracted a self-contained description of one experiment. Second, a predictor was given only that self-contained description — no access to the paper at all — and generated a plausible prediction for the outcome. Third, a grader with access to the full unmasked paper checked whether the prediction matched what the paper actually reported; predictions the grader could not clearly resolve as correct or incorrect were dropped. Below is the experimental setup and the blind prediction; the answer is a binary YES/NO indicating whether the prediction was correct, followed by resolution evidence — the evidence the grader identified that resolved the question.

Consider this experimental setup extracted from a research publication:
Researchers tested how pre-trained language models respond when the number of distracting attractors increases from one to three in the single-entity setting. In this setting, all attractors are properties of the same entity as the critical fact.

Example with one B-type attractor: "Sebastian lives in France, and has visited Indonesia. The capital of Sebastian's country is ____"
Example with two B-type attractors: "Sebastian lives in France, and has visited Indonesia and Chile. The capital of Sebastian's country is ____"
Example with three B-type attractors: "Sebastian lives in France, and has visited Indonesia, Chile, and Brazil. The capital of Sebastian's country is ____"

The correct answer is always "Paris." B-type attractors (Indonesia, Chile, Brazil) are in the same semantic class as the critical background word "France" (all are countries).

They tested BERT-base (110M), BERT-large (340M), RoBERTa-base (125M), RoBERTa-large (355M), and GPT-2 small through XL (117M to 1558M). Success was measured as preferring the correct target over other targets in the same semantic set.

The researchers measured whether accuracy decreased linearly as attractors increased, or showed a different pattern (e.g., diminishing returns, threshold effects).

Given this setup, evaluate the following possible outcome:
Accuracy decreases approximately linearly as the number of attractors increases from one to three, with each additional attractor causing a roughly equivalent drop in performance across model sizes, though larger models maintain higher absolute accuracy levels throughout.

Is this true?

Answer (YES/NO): NO